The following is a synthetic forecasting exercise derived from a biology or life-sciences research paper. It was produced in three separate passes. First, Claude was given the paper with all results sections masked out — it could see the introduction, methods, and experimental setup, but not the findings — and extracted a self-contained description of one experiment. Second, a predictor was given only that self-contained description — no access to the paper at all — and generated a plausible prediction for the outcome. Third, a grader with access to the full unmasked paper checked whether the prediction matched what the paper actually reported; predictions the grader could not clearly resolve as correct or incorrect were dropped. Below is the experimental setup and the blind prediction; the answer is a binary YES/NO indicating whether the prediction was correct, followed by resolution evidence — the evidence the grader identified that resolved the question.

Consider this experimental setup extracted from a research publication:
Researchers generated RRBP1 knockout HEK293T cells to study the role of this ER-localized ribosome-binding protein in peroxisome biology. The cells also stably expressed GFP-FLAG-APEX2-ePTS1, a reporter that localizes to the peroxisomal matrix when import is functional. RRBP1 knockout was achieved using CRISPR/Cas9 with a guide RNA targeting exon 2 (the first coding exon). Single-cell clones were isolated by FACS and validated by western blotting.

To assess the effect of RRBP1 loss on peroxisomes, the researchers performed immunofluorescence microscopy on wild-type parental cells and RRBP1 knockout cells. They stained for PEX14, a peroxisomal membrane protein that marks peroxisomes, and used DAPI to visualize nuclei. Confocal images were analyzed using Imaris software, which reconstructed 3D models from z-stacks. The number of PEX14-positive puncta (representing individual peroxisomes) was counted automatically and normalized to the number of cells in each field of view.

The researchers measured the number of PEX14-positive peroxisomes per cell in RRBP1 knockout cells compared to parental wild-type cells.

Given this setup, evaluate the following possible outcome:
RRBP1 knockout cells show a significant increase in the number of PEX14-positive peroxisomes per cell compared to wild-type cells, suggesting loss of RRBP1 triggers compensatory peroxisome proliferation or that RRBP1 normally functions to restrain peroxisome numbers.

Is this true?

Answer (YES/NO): NO